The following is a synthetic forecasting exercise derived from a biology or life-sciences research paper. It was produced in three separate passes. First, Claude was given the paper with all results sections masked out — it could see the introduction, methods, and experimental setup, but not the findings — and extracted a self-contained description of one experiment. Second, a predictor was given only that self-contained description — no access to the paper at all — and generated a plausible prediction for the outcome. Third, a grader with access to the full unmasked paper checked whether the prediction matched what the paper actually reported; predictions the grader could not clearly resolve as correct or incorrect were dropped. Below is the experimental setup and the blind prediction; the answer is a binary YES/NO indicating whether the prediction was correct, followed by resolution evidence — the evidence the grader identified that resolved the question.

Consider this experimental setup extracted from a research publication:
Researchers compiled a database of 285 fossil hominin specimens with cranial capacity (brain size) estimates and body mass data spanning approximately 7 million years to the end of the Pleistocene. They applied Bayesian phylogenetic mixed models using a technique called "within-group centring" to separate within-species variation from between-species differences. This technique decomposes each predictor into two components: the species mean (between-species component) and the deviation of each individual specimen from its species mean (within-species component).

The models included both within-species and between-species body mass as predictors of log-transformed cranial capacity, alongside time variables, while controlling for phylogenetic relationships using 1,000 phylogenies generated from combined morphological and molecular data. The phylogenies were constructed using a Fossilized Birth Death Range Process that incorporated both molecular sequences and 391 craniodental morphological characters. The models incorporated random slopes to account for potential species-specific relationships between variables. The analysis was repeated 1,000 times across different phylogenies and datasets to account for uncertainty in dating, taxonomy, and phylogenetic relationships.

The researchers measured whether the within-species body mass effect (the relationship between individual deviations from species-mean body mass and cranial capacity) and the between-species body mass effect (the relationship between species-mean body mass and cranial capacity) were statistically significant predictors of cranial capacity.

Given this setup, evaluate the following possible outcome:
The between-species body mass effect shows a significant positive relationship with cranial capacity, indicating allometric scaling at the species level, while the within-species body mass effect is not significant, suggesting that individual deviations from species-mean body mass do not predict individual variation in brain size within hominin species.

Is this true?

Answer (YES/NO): YES